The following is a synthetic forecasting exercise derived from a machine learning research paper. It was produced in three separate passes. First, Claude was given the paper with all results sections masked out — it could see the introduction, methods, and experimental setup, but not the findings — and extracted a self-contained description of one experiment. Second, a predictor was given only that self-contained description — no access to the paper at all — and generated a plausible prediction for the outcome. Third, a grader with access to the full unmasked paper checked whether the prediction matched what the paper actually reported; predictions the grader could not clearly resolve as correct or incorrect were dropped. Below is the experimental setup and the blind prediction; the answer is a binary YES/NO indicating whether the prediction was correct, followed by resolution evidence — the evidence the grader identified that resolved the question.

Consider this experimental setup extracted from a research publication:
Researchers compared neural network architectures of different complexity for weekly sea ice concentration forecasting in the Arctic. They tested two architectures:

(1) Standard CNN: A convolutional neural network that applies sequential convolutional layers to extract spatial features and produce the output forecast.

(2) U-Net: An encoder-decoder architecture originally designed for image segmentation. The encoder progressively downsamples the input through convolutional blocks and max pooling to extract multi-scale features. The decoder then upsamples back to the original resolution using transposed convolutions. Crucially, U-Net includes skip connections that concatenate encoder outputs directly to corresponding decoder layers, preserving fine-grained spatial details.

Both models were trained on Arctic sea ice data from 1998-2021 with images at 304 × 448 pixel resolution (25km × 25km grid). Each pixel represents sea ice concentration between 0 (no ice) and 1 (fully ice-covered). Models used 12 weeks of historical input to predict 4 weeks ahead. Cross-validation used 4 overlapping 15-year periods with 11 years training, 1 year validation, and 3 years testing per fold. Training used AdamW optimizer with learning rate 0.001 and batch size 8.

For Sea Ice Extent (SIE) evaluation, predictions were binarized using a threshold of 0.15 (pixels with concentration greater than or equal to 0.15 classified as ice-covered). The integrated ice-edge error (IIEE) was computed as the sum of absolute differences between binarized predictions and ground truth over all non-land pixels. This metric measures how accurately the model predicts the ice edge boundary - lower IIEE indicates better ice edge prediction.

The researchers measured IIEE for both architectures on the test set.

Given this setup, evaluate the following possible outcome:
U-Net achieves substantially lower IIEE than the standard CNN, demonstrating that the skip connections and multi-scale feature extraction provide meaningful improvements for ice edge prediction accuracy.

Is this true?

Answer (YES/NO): YES